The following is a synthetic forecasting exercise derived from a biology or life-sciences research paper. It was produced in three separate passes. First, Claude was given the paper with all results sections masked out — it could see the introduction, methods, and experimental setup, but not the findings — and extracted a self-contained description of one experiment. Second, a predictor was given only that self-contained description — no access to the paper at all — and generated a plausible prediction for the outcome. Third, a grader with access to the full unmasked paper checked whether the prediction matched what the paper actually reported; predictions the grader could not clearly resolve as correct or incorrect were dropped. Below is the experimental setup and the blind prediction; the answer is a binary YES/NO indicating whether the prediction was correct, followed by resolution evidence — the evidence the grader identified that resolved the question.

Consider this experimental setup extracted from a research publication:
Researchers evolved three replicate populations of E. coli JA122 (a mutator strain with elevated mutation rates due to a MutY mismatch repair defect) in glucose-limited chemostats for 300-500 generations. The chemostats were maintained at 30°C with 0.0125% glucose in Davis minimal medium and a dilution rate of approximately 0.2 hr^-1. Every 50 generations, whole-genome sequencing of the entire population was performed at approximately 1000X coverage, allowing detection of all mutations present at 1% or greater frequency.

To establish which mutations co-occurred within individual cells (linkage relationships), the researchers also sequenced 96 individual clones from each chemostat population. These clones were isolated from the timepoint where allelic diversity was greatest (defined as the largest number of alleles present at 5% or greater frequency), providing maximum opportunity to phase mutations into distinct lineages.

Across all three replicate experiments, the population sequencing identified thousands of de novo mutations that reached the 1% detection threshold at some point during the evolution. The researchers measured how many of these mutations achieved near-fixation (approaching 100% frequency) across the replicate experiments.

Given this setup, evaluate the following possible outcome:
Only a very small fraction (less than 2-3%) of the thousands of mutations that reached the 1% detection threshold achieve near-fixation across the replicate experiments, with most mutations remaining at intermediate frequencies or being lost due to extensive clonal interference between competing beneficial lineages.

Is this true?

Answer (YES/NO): YES